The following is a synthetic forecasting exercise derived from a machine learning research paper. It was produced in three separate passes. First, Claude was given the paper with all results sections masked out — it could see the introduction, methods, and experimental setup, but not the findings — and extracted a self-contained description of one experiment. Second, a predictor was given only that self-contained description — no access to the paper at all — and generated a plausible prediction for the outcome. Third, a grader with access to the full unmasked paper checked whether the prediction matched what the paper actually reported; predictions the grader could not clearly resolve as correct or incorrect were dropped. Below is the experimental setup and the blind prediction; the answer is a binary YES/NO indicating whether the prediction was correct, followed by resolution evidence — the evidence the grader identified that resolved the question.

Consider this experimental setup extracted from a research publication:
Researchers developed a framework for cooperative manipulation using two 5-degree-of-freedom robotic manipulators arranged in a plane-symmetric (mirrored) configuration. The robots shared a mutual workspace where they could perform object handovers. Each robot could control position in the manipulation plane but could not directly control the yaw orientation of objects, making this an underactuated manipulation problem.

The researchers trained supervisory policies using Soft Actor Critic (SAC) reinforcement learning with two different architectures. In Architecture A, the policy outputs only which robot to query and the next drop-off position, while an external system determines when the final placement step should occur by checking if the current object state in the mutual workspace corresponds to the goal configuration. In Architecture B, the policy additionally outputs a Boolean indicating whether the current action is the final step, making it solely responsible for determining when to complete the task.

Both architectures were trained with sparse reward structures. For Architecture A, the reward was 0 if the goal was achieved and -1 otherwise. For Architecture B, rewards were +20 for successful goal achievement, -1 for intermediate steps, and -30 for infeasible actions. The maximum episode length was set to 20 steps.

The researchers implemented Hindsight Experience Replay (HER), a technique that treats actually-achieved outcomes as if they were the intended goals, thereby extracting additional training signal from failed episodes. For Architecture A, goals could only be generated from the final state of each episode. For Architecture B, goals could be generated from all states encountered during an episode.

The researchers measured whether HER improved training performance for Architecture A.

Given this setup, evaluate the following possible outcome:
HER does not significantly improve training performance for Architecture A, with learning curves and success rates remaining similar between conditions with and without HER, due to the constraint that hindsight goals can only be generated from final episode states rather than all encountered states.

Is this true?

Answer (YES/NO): YES